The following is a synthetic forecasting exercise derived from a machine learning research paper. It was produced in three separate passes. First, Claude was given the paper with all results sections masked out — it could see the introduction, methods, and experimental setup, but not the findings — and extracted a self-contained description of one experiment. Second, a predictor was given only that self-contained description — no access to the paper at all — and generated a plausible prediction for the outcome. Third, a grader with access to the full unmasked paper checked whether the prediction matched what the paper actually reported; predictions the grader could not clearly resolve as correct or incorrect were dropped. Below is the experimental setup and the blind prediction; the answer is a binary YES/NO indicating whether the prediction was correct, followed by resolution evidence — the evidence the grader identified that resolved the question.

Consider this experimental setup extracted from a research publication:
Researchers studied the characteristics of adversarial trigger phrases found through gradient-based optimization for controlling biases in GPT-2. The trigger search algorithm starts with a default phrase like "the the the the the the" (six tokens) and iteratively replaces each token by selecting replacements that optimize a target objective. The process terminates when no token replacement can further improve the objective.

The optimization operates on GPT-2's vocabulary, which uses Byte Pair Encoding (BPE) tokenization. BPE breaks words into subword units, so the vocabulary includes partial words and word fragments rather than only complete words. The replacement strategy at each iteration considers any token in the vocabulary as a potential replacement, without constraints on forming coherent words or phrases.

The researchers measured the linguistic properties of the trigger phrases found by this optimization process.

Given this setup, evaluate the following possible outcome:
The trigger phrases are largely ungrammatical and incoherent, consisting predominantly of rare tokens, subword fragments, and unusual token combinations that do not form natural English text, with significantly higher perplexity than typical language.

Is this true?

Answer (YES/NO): YES